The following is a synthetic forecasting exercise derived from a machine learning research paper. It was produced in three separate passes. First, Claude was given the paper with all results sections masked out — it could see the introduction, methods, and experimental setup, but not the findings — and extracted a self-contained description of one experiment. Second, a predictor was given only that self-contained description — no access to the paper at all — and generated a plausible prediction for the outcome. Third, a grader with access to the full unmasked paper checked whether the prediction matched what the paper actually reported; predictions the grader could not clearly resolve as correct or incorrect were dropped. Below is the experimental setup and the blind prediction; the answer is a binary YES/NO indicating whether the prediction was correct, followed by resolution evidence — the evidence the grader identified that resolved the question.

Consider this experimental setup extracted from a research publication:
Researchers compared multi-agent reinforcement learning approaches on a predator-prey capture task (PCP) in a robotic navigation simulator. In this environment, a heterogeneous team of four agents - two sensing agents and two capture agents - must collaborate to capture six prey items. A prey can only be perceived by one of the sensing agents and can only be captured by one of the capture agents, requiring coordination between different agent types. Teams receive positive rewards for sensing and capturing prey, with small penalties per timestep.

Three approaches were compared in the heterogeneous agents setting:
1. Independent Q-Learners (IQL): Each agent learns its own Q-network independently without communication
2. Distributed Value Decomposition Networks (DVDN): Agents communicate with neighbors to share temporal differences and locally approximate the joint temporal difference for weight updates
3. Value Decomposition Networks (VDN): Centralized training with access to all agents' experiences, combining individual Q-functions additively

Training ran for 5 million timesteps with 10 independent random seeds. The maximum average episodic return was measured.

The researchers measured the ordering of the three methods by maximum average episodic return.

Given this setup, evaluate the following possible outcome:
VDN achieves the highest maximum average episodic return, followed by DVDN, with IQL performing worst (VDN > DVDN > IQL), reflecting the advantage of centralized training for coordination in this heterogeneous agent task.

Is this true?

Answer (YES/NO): NO